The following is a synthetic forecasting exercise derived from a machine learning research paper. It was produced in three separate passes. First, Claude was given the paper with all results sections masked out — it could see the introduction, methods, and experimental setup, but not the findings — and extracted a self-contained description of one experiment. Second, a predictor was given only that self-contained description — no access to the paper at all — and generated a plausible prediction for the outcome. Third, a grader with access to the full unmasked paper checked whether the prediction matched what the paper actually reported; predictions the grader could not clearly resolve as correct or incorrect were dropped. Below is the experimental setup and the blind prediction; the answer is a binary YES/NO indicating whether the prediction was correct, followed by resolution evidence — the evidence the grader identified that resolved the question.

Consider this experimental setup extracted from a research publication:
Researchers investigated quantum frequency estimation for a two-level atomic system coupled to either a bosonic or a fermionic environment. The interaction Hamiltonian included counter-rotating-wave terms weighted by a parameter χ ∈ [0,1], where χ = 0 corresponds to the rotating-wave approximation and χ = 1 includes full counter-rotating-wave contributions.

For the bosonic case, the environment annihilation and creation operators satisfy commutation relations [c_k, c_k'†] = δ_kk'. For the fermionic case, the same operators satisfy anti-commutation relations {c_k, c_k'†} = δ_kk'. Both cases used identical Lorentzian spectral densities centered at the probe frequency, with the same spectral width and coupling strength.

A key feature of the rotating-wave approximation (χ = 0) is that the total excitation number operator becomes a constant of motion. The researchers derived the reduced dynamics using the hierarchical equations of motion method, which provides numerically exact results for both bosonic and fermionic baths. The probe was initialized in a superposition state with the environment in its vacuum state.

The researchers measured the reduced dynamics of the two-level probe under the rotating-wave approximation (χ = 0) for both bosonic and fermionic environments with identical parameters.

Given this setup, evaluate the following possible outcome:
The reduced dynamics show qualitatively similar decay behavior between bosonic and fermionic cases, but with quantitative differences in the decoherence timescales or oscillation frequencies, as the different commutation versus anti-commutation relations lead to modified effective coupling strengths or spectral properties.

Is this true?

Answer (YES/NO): NO